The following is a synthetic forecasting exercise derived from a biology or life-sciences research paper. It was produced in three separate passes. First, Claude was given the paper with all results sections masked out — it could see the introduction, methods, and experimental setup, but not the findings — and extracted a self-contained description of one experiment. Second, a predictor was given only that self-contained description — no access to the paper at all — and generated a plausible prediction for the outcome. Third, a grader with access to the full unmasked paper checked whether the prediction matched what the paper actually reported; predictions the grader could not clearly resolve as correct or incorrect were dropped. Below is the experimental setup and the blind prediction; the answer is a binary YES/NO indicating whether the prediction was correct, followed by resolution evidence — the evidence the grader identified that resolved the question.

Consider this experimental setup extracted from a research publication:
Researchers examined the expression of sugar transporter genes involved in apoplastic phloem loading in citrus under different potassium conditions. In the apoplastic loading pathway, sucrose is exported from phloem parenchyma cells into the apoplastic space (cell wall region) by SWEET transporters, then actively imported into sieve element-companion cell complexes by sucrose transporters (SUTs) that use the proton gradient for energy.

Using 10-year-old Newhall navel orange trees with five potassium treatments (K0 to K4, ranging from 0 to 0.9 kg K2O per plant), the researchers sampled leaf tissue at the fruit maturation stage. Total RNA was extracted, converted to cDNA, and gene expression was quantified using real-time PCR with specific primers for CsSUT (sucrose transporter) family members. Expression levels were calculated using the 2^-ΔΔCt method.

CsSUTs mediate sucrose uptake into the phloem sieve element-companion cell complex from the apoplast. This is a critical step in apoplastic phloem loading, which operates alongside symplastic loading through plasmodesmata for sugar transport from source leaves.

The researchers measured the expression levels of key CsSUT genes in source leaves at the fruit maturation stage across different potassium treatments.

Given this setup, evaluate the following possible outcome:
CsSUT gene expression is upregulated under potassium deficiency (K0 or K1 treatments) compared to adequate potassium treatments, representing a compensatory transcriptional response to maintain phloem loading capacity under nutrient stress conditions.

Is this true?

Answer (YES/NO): NO